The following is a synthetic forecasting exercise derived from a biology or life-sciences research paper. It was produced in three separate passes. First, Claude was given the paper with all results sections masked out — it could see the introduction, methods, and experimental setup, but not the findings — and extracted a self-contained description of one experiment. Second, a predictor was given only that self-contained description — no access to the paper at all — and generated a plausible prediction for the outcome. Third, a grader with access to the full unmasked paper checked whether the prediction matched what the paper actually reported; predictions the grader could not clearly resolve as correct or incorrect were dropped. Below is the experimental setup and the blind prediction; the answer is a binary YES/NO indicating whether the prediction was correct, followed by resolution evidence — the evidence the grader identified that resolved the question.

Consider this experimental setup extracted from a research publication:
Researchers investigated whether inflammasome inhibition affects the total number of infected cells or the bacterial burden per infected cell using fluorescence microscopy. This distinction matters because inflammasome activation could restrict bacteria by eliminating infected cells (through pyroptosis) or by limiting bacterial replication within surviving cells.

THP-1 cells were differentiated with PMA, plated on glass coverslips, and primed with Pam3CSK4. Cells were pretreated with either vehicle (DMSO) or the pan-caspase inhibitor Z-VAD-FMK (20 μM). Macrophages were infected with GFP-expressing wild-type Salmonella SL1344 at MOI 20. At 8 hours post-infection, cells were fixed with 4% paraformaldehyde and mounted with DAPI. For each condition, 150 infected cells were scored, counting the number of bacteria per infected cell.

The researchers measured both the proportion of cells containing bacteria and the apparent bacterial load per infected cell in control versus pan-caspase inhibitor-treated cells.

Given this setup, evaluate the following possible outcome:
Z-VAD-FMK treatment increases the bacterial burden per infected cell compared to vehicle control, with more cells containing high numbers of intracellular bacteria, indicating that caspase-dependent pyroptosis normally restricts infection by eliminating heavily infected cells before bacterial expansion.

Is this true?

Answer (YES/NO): YES